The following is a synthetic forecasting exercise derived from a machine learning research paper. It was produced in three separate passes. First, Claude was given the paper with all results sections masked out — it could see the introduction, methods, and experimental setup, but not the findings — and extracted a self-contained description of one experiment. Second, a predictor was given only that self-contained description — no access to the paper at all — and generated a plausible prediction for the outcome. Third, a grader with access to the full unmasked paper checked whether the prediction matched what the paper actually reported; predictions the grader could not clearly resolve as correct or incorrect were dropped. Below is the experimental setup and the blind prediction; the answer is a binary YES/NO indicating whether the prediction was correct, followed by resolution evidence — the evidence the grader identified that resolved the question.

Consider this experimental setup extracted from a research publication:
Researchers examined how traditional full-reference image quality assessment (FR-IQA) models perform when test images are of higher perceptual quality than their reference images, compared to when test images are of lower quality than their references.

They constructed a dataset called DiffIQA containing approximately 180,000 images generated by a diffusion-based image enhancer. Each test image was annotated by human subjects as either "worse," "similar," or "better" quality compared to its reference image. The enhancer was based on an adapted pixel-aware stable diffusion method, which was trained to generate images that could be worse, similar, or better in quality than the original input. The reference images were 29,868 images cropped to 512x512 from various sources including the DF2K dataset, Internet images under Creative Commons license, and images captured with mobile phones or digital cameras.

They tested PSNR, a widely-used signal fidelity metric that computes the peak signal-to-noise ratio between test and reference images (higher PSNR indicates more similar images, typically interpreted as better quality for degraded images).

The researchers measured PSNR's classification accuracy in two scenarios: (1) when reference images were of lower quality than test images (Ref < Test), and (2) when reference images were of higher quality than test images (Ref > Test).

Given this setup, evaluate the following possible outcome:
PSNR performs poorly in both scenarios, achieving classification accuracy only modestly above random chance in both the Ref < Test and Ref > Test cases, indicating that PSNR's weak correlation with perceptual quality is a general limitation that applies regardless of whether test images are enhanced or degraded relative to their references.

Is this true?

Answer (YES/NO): NO